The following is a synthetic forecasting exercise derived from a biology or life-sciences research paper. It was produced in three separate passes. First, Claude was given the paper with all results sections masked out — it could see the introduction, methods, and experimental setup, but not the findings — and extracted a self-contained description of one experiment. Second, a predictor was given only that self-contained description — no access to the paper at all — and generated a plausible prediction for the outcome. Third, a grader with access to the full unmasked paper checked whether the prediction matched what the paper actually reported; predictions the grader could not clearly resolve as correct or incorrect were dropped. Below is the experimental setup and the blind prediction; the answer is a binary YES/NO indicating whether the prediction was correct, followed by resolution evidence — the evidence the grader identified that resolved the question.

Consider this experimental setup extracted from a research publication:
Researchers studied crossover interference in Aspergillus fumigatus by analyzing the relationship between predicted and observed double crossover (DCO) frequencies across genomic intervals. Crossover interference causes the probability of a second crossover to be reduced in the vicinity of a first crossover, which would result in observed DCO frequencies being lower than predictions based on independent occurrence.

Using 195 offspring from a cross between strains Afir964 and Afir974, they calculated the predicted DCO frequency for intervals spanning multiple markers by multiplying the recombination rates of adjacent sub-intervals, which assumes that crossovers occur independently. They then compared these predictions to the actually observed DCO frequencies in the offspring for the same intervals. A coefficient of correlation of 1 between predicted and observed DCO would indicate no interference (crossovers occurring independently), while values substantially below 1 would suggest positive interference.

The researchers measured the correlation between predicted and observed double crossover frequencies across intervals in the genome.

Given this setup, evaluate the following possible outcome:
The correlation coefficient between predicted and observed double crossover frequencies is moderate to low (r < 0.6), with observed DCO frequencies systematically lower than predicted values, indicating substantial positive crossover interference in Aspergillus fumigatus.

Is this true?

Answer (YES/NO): NO